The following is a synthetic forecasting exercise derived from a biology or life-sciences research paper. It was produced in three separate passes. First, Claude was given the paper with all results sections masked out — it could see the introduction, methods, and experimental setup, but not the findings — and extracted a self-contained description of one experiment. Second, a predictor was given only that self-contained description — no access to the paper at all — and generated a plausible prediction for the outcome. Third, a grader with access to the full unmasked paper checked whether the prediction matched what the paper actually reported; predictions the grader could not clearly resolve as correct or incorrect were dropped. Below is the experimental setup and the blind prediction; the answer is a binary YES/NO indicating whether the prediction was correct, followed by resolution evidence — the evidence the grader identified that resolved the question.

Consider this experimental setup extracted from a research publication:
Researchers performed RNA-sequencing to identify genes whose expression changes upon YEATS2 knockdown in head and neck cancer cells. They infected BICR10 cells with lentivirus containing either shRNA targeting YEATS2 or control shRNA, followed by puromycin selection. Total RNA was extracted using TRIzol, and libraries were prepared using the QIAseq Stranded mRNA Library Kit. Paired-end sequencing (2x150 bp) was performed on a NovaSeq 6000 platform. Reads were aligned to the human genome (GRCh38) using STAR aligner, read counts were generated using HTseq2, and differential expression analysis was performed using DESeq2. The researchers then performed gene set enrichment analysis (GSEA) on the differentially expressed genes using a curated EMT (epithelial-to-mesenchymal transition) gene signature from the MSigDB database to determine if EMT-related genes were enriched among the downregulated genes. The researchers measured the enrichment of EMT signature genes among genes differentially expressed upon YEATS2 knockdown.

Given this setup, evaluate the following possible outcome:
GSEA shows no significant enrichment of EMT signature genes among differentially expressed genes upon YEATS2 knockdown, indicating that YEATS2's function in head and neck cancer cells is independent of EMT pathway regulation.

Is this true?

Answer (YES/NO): NO